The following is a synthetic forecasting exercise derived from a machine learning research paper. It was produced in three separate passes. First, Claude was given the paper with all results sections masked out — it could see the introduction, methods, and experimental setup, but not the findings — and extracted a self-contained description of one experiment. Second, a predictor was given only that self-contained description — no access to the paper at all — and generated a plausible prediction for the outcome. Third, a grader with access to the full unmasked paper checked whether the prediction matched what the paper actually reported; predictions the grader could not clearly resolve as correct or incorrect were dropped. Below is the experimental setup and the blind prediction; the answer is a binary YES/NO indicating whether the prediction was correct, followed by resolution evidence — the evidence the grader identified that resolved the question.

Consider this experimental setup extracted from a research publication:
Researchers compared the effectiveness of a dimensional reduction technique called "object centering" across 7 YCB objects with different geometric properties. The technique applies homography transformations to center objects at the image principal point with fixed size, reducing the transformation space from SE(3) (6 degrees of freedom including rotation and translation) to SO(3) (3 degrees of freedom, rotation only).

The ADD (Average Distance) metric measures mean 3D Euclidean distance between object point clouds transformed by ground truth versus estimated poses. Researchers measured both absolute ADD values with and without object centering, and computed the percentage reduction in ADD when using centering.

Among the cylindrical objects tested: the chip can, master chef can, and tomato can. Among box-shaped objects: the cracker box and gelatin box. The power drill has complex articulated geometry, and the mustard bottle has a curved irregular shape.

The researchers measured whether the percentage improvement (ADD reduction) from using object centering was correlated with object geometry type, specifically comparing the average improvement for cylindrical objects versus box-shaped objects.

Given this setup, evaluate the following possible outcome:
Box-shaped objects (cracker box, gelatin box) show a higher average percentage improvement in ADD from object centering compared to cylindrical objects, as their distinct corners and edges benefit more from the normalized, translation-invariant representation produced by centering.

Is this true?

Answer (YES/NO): YES